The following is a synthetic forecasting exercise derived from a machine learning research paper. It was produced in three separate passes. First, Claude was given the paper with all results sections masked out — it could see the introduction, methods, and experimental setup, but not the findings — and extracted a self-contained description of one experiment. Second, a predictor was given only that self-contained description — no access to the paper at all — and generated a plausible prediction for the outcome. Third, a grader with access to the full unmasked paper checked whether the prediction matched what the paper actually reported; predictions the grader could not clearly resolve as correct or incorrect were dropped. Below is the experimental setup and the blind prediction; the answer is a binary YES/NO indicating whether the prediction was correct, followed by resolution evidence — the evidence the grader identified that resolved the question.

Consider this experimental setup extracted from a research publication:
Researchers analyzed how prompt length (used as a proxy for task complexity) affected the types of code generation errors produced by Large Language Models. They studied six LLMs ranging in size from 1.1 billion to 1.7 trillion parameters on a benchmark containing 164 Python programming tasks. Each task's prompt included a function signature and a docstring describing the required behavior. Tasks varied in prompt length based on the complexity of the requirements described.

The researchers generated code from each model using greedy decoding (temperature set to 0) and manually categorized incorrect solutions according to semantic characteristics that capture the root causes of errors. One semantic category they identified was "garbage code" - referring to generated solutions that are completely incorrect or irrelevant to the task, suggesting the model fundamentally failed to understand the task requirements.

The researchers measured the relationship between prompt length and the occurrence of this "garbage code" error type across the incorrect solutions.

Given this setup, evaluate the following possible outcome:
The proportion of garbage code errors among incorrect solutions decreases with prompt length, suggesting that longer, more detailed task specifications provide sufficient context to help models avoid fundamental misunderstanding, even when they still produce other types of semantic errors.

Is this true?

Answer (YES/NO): NO